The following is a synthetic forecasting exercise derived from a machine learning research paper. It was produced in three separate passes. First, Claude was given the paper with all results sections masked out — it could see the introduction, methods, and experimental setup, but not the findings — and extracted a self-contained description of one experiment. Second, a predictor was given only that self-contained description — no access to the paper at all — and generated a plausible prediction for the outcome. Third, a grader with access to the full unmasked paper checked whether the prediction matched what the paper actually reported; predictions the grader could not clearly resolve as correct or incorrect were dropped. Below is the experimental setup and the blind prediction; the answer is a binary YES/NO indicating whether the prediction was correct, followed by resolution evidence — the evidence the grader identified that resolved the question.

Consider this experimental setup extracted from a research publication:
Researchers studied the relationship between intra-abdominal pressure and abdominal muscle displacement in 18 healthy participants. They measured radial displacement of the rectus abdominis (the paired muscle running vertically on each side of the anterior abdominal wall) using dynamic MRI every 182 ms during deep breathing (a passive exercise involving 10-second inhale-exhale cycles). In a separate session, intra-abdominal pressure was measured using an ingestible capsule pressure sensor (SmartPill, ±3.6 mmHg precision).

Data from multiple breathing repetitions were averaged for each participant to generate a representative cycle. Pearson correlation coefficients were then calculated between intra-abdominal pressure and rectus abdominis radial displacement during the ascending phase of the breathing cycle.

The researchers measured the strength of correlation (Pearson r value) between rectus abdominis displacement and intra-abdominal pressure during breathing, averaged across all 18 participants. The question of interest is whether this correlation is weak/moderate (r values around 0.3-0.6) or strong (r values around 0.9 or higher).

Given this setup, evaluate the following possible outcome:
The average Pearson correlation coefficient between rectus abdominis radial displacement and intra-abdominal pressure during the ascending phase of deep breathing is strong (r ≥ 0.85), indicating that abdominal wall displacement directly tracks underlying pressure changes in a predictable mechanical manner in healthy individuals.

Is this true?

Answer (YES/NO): YES